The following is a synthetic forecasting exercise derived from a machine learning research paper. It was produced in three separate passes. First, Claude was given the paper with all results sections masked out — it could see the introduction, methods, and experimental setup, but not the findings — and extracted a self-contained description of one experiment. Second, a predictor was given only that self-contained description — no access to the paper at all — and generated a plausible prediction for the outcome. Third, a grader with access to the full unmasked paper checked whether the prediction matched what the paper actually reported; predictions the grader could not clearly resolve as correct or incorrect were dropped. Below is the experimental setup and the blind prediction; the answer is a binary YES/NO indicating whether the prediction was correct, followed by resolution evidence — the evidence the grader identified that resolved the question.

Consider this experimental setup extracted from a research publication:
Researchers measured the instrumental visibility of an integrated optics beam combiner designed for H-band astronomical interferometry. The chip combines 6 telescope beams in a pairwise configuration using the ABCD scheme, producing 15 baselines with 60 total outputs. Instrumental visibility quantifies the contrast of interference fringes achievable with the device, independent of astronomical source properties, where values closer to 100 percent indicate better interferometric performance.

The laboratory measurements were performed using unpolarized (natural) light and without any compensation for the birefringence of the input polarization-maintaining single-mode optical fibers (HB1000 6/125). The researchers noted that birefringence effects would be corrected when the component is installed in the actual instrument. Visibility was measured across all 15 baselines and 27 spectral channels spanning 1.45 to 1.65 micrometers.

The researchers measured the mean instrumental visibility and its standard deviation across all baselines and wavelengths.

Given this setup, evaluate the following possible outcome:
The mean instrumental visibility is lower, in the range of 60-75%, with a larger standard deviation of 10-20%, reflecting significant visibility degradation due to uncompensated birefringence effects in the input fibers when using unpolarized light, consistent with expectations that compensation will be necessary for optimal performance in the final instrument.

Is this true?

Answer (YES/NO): YES